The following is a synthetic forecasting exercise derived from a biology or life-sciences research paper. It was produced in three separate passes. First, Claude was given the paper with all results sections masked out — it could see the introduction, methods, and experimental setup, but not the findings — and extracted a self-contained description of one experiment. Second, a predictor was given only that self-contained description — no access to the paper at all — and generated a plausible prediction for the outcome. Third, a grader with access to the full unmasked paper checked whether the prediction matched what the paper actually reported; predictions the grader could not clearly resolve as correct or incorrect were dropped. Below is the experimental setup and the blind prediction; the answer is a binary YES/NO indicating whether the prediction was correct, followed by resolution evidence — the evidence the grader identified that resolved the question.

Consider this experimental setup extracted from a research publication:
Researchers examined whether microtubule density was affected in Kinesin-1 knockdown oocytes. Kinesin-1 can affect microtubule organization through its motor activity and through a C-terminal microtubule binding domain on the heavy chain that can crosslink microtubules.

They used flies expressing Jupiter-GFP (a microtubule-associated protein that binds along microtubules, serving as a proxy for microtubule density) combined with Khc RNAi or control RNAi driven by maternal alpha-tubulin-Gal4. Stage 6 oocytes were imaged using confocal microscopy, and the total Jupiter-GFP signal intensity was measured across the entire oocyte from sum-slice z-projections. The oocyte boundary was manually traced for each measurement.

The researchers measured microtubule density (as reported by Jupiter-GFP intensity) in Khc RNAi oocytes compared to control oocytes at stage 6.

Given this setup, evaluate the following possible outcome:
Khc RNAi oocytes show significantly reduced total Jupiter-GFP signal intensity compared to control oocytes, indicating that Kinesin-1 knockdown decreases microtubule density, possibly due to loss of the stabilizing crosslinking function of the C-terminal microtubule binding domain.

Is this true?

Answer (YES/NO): YES